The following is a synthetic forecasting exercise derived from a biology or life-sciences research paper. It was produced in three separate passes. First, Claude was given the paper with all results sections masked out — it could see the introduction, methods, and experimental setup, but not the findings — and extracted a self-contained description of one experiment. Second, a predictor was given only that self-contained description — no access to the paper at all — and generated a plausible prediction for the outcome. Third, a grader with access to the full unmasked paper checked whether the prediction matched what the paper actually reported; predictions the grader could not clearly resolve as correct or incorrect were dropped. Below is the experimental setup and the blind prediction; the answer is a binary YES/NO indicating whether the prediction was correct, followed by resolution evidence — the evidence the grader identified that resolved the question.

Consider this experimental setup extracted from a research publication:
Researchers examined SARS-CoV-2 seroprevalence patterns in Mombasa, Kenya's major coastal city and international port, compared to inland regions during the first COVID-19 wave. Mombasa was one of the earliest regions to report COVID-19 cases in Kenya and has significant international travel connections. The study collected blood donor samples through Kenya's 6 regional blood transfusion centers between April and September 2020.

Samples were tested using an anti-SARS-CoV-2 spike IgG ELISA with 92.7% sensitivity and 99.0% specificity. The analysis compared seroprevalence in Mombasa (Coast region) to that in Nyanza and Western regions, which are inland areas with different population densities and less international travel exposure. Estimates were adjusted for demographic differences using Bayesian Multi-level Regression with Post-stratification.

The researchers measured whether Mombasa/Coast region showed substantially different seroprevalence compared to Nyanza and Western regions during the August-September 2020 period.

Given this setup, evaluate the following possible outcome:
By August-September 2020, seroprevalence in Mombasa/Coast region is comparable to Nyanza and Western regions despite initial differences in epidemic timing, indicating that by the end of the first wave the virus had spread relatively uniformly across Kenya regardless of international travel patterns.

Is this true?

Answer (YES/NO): NO